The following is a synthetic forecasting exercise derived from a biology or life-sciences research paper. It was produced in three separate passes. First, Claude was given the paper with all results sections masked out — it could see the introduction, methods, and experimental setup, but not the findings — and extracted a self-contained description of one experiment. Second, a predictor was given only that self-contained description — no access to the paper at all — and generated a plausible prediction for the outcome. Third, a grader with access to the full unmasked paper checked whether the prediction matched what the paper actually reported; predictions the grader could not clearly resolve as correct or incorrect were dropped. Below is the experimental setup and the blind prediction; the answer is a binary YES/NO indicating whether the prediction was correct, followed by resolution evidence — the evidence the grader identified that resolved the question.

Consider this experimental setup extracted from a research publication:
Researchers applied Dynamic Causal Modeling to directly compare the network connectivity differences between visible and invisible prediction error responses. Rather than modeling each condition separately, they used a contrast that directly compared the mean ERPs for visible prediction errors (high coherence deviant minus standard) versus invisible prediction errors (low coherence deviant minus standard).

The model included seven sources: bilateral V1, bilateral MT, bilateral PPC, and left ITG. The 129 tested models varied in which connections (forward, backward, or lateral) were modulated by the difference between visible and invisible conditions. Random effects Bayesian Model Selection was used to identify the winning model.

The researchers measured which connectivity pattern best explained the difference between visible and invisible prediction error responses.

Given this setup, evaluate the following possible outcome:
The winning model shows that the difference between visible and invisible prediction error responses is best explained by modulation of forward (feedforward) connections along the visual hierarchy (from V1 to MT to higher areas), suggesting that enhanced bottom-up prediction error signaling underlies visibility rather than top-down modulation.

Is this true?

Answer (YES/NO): NO